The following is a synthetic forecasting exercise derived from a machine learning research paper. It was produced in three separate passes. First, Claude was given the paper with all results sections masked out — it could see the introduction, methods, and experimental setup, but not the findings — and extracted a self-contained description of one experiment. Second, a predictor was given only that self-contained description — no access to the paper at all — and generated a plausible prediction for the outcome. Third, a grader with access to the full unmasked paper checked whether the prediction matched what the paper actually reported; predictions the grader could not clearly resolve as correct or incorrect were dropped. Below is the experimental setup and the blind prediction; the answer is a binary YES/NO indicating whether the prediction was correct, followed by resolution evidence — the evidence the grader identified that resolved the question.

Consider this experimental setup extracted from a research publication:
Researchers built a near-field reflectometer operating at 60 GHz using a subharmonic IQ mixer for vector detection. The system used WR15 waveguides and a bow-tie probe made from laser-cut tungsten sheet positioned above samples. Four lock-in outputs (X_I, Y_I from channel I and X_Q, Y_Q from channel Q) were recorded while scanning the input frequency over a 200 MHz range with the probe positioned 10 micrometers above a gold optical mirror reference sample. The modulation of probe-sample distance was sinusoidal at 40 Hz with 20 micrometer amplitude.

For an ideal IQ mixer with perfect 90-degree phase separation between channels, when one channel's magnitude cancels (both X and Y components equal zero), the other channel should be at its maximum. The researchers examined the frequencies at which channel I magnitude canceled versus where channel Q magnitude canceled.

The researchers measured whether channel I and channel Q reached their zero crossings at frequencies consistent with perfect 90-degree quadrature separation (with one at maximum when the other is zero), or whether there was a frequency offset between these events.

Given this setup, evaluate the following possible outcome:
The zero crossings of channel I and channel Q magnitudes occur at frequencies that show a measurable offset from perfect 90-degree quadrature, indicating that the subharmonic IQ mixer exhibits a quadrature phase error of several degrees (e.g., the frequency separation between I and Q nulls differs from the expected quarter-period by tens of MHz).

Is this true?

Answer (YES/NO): YES